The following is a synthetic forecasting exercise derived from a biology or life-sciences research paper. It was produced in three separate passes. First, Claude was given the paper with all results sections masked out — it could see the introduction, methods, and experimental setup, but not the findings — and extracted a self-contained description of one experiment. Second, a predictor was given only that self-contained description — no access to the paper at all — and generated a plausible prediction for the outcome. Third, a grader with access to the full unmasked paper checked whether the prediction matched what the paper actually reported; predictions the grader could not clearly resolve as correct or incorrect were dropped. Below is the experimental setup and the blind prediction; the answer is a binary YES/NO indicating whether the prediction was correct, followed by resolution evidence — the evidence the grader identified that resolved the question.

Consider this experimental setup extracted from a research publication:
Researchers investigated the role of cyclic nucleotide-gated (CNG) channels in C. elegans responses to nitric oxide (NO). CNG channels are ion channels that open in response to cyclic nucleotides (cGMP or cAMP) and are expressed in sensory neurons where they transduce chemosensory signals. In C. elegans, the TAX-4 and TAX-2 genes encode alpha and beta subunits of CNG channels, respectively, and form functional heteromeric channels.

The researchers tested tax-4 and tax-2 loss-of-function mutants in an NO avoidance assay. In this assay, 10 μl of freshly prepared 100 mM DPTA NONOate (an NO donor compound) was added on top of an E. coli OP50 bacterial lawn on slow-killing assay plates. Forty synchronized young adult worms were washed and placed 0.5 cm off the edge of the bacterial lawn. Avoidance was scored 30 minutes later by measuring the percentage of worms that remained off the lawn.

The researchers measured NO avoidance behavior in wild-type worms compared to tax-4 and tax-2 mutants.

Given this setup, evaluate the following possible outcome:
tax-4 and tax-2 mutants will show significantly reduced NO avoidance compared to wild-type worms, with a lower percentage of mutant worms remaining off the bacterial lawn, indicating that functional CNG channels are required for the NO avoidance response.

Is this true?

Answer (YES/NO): YES